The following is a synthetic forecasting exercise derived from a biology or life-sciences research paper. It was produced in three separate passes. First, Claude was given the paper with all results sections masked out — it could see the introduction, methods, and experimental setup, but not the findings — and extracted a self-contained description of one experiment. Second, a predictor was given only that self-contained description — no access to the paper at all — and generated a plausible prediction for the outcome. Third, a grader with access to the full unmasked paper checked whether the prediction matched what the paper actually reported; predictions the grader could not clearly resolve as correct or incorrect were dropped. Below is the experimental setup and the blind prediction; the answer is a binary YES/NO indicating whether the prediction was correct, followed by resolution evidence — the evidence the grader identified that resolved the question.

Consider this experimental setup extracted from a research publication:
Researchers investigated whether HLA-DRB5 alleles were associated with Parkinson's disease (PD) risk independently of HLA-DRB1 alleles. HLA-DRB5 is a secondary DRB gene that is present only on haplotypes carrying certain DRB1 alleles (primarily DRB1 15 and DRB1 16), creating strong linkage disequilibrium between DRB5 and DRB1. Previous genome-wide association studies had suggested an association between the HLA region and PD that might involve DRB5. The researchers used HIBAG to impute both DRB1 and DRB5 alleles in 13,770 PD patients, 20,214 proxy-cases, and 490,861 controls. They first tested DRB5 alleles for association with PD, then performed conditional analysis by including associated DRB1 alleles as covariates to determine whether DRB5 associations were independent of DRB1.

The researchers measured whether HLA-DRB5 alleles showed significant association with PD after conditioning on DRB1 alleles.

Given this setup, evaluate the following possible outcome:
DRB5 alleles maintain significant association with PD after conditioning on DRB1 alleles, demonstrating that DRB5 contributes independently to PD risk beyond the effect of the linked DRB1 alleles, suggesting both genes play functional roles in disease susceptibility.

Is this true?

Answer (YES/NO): NO